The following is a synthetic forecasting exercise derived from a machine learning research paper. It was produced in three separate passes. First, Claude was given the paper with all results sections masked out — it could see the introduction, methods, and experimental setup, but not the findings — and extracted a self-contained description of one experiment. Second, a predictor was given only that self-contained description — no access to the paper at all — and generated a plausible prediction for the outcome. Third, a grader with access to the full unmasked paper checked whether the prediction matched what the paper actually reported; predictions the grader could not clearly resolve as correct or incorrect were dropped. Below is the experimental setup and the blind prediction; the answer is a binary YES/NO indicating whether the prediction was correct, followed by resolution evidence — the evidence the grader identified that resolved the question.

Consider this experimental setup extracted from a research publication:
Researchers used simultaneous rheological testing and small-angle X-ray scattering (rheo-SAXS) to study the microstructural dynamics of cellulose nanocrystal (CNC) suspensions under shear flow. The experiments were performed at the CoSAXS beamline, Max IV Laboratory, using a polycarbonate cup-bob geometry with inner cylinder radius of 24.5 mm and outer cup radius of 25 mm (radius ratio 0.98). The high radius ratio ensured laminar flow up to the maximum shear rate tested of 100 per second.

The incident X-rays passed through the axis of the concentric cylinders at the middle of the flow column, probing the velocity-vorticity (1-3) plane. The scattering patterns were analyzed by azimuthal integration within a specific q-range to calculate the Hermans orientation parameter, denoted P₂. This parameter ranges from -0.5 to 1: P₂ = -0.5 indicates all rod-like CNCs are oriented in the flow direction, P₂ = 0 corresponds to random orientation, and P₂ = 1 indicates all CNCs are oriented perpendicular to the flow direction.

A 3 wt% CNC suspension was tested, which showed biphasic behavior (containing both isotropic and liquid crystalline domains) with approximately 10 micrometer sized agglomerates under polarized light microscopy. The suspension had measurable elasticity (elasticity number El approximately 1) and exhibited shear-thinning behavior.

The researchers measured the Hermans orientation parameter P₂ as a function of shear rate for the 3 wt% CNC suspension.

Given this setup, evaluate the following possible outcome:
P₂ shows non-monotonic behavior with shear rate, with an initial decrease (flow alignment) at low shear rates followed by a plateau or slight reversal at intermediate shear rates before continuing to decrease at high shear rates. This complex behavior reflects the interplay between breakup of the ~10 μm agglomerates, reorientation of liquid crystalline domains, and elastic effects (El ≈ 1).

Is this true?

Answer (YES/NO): NO